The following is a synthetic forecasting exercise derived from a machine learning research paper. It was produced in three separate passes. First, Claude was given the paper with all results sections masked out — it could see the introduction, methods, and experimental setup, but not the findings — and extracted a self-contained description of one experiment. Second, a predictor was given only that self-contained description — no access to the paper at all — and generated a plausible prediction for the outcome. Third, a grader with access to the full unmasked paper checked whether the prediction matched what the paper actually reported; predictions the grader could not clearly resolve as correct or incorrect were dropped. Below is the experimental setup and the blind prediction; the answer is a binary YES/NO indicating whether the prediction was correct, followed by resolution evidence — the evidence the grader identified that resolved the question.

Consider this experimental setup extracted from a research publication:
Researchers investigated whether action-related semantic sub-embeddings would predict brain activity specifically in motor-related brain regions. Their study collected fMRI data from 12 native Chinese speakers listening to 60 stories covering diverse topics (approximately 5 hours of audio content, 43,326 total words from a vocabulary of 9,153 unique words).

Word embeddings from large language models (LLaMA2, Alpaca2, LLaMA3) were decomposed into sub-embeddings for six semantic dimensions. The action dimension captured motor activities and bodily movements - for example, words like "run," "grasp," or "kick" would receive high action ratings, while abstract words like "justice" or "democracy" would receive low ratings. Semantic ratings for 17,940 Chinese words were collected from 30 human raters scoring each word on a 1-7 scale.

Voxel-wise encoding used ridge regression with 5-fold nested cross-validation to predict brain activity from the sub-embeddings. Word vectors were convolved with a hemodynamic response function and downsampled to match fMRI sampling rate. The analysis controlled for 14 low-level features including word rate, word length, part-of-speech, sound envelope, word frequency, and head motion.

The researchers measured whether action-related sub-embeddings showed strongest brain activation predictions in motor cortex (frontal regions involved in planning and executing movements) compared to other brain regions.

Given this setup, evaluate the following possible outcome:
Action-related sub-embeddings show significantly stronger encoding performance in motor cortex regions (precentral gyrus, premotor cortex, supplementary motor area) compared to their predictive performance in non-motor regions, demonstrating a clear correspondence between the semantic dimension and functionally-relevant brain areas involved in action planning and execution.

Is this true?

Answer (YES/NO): NO